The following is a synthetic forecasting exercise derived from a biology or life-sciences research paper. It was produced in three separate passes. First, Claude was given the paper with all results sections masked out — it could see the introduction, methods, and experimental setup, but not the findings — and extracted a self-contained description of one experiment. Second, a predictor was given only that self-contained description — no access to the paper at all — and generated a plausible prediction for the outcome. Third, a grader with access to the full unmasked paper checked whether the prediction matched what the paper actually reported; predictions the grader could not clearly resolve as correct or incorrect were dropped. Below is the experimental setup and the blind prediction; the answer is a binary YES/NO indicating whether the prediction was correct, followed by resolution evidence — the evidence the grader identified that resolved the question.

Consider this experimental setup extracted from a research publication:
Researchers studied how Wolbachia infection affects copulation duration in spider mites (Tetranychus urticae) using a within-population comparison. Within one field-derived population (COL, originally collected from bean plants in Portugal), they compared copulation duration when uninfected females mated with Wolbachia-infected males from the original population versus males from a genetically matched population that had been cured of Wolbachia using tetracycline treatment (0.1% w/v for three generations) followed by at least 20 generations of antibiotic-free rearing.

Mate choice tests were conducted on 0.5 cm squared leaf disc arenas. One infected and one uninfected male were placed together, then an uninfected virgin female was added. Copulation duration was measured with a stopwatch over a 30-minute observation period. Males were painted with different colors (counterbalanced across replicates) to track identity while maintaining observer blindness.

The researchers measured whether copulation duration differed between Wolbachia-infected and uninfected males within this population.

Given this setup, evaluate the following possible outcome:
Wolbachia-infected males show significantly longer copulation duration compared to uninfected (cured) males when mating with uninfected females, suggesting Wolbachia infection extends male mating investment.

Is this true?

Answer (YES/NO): YES